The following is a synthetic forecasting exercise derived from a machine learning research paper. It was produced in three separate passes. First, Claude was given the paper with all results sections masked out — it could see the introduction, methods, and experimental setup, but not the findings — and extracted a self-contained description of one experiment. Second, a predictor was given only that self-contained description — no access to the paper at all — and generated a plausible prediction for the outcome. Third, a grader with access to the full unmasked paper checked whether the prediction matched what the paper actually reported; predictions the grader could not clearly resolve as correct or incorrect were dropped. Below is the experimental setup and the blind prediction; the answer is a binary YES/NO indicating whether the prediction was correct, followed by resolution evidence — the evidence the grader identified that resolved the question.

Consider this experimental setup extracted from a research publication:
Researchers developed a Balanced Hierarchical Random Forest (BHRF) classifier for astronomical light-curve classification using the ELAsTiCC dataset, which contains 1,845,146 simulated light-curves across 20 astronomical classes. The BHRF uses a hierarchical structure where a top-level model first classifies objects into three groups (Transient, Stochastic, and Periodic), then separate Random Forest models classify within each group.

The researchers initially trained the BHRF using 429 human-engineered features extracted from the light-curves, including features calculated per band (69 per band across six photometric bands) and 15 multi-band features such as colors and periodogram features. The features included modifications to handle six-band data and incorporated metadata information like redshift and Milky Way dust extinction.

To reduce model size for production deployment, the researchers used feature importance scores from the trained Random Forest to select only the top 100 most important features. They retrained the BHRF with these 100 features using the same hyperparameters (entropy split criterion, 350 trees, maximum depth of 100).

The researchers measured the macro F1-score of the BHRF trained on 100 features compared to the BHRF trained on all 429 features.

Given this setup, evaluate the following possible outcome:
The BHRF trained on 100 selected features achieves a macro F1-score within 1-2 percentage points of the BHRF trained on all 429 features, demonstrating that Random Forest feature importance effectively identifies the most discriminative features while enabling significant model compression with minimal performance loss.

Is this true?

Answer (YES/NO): NO